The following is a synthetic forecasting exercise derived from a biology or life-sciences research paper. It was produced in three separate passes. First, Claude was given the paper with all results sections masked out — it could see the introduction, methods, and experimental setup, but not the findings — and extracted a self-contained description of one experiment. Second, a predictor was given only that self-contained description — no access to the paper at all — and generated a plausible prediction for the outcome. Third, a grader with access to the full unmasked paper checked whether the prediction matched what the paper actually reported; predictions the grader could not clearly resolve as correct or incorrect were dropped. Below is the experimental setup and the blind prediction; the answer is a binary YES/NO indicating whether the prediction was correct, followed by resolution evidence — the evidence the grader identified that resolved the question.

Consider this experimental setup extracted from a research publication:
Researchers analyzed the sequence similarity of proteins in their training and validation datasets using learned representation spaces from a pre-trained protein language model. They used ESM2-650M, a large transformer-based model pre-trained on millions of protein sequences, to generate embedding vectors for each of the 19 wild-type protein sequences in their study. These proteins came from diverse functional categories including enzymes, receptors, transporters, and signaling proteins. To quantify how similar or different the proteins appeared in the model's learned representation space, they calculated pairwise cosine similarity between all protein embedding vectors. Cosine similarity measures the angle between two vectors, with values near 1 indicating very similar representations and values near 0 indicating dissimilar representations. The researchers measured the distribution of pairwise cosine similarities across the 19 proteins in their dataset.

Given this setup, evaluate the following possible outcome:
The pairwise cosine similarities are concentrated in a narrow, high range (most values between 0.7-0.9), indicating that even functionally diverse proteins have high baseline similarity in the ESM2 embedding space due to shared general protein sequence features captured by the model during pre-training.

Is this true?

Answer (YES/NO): NO